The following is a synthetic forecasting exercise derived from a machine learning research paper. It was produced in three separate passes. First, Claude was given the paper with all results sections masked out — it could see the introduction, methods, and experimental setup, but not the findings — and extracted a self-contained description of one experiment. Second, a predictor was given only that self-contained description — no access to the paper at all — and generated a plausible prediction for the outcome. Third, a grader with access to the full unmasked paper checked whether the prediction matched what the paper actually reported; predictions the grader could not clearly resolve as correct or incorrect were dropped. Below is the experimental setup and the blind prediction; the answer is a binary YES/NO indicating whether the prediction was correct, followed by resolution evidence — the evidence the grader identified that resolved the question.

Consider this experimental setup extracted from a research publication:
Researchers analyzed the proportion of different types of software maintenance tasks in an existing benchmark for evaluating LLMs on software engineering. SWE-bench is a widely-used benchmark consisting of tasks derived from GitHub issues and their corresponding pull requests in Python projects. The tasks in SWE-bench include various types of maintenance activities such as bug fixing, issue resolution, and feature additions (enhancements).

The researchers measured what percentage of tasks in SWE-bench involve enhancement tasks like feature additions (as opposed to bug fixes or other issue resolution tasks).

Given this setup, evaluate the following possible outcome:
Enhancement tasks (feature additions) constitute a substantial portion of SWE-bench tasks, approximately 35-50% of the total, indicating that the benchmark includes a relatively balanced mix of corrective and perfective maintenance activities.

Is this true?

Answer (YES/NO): NO